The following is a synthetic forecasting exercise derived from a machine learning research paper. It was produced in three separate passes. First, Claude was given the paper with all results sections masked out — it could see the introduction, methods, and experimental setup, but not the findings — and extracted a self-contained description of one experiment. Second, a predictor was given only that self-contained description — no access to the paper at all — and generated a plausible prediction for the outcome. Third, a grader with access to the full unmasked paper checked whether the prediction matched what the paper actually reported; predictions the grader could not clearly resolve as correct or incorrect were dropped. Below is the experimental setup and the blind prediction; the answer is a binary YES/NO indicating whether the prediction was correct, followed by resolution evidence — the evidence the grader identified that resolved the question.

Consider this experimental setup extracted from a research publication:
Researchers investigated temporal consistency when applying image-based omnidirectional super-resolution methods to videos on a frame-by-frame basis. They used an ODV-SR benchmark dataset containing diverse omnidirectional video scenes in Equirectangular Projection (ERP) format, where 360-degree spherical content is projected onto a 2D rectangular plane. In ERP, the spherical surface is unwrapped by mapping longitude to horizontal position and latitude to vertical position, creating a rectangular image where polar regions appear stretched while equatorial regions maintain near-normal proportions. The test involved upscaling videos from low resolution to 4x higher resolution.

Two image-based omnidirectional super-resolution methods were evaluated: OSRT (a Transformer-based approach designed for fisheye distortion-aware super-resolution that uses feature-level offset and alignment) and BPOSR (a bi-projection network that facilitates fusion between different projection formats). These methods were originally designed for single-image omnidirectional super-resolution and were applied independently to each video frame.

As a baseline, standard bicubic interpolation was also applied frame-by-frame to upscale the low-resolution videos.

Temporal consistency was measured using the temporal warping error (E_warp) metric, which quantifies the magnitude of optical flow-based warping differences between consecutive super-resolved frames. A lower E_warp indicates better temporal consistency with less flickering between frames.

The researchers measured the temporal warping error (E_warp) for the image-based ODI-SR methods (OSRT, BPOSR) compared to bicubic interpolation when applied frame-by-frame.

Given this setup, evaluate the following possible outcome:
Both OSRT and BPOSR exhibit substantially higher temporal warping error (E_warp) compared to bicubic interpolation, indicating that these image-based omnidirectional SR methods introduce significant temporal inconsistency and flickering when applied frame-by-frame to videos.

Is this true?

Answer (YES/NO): YES